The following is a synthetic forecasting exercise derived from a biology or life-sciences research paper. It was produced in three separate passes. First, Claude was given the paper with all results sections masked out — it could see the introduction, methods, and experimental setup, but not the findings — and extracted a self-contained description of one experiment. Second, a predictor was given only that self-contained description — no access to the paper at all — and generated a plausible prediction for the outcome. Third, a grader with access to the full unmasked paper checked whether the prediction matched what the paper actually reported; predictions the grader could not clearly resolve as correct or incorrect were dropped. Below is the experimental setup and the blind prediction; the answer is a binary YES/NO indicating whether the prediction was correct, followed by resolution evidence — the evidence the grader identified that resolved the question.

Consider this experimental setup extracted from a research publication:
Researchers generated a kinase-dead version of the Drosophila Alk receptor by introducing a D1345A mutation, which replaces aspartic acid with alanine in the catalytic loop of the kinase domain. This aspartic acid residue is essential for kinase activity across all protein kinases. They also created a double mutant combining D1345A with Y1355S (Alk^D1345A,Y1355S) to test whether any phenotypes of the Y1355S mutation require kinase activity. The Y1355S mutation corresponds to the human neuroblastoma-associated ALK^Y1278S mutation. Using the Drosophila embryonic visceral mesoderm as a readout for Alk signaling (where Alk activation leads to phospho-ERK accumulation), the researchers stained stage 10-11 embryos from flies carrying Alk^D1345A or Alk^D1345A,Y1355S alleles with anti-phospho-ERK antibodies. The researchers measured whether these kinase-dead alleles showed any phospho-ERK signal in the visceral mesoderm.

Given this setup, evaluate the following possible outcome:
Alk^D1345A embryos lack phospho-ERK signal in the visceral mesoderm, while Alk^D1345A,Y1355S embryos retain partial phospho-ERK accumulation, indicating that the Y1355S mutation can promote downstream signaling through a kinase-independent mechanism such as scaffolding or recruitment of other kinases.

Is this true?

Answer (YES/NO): NO